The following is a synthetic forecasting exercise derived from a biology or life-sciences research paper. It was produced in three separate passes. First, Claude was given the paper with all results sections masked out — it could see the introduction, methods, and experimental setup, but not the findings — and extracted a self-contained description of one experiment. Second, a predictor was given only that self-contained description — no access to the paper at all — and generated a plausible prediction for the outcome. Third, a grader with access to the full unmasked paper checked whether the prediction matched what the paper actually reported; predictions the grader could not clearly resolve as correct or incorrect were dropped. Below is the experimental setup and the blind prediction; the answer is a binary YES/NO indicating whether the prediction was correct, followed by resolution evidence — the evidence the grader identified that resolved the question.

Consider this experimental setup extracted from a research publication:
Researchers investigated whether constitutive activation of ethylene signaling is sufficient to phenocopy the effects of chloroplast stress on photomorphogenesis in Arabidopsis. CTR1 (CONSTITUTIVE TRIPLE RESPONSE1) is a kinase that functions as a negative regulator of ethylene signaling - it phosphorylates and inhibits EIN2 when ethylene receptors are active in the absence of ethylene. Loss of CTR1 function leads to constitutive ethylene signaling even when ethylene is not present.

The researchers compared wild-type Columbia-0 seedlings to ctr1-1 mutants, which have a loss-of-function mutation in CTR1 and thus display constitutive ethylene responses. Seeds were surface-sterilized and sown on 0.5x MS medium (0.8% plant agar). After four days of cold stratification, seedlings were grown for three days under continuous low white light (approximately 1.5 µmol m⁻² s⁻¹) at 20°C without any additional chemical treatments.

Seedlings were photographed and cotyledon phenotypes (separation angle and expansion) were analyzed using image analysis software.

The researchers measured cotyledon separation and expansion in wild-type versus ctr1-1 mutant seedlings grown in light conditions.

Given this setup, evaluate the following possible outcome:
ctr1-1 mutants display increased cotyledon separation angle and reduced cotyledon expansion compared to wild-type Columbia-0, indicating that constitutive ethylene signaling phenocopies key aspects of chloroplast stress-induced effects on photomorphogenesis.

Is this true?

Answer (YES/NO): NO